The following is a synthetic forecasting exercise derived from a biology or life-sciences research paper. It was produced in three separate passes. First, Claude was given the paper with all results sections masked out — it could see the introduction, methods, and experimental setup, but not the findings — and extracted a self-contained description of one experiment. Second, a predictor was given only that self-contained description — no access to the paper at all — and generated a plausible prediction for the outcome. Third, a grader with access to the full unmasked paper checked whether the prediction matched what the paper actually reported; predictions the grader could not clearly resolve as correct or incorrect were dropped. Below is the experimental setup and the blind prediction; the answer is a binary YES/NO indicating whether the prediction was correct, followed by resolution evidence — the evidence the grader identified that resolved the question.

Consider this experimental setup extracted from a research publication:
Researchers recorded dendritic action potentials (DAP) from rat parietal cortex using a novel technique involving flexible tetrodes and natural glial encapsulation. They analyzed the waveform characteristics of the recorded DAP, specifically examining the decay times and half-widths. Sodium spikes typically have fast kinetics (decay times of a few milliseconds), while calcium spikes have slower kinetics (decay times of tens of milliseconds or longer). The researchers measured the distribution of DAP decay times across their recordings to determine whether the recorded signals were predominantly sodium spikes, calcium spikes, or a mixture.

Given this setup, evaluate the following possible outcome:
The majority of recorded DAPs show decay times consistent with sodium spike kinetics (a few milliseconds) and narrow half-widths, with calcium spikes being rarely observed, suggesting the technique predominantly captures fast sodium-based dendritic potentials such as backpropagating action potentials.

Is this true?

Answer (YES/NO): NO